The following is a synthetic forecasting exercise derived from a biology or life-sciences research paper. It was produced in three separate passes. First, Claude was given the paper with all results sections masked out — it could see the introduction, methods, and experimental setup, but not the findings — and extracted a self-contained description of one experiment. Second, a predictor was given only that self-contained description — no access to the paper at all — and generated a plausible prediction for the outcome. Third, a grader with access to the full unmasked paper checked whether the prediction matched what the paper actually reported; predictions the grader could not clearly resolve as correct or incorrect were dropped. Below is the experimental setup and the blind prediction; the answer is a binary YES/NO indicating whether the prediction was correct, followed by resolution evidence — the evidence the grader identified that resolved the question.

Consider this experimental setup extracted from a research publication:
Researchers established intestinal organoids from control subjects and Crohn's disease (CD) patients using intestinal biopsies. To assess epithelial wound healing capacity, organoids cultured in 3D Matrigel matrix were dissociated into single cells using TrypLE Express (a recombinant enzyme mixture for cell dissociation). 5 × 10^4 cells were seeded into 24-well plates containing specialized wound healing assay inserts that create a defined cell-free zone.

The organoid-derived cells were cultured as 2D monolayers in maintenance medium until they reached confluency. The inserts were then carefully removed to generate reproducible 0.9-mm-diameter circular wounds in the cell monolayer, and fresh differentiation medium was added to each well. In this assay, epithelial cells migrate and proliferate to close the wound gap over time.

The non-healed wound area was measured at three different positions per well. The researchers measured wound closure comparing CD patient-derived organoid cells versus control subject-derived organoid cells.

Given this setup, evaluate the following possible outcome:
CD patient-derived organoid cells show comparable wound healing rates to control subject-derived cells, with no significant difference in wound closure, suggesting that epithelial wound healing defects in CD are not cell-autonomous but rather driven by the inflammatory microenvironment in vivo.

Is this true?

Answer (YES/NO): NO